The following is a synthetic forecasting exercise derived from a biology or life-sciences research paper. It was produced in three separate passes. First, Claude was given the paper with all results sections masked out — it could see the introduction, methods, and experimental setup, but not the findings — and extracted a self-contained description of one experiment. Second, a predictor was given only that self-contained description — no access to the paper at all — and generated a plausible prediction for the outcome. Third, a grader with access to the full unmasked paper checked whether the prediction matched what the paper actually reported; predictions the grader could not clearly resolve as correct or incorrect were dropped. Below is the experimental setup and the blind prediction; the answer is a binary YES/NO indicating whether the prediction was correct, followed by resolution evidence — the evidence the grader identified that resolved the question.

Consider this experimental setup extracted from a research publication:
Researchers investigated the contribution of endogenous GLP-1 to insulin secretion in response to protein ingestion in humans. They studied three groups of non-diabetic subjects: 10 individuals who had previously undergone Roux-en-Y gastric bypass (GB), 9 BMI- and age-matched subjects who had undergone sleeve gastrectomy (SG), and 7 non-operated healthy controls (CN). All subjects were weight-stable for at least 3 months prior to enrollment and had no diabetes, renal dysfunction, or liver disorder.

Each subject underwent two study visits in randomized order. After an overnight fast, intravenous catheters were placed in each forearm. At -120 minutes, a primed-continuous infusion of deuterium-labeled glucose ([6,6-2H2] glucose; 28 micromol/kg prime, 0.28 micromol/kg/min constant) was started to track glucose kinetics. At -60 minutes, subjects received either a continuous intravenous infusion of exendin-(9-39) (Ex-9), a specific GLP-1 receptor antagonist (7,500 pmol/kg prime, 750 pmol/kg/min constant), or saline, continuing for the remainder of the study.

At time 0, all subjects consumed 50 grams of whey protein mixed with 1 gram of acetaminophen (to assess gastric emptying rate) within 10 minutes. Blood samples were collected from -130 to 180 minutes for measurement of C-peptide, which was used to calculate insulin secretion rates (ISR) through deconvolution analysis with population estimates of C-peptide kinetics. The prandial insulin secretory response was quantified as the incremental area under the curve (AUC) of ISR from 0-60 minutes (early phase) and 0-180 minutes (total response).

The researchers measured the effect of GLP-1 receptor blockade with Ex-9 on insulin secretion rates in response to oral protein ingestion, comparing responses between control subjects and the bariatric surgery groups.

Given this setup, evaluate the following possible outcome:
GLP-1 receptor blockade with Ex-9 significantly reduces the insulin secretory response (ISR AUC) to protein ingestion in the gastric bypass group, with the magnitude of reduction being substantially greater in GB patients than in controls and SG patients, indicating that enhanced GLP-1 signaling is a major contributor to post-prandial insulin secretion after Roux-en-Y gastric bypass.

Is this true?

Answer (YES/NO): NO